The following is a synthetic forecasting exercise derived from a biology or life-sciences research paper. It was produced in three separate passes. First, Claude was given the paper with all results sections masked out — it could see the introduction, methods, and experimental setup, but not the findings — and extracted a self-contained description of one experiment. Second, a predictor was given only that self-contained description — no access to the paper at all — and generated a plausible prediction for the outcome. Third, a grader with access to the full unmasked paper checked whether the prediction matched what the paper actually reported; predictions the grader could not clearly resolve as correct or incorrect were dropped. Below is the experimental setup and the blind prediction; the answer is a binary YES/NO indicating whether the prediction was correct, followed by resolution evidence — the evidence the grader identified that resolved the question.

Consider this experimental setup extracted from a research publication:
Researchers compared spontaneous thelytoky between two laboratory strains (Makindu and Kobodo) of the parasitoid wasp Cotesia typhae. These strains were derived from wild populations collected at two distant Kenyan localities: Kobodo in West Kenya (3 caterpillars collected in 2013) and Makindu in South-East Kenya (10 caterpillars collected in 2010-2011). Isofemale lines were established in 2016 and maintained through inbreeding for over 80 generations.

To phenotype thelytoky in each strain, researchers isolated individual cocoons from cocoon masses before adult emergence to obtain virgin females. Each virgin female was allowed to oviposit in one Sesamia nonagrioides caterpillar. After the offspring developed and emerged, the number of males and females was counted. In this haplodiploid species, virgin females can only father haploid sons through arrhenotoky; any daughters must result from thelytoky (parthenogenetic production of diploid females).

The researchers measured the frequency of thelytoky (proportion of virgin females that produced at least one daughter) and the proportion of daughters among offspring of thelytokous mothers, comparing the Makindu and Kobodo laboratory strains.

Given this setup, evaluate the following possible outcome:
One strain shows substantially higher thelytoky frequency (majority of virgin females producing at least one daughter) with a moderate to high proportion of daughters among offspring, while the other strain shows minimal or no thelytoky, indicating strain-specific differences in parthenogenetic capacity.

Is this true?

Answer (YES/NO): NO